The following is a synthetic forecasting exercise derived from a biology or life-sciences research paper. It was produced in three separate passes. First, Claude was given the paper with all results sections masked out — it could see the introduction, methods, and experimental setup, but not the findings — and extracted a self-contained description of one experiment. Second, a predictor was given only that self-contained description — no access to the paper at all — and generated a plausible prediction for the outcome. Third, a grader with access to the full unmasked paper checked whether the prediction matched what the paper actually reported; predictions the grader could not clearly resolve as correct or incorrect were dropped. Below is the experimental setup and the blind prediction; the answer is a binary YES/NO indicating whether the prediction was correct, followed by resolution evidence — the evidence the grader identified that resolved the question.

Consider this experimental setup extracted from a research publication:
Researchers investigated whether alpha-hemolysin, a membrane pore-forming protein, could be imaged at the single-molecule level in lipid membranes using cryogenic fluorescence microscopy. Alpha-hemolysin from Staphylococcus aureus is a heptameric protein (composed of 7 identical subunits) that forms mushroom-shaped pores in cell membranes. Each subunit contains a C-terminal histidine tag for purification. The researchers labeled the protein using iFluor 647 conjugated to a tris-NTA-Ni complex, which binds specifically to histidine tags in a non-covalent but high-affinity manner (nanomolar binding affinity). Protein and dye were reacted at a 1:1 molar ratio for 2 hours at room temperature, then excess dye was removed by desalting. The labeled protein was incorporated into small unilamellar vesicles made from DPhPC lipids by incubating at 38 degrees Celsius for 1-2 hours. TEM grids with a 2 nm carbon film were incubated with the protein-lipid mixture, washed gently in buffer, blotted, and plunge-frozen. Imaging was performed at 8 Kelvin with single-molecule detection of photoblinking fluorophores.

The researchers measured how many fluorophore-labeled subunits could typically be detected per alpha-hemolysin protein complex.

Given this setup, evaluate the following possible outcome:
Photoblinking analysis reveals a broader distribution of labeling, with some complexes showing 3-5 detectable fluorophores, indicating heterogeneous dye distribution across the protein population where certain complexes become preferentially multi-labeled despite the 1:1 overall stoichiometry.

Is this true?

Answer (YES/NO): NO